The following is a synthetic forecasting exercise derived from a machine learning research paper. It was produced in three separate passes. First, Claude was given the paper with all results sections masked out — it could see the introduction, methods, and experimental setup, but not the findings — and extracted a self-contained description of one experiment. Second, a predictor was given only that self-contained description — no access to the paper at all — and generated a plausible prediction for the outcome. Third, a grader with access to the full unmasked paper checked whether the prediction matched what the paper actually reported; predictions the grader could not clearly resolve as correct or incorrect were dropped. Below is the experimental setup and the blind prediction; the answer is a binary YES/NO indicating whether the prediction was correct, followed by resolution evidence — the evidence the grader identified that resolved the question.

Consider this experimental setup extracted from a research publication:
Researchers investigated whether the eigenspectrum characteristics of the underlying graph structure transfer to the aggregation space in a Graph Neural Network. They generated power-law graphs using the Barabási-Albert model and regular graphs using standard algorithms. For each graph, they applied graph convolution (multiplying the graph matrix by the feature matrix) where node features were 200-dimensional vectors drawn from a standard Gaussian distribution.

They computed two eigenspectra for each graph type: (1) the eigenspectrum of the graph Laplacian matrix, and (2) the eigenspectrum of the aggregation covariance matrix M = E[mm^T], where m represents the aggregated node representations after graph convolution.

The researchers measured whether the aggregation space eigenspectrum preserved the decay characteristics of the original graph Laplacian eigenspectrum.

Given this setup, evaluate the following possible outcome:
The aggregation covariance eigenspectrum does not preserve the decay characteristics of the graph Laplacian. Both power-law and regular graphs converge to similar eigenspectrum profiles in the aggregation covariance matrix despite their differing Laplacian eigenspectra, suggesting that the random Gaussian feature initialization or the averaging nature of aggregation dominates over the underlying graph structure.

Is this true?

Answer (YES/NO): NO